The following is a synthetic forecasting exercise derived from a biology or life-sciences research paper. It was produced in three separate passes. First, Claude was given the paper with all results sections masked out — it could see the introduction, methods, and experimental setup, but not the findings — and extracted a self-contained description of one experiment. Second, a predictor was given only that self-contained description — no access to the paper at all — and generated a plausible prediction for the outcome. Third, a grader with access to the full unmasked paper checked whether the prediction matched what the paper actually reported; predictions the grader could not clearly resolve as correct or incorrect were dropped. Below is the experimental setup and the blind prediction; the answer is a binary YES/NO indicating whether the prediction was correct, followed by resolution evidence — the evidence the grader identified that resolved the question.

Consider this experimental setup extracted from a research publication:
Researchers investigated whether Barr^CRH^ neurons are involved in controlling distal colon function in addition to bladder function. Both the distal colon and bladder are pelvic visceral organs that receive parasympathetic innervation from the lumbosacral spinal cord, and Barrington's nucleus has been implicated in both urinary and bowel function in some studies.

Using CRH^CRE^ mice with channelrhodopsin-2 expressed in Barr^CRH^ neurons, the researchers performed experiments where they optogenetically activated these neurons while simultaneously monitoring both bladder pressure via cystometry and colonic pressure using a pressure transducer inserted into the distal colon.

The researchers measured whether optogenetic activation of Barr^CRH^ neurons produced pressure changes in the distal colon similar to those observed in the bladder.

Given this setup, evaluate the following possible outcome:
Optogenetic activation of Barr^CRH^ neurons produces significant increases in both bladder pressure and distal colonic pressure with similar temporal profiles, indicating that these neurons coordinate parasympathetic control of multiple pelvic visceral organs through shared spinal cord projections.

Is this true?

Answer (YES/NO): NO